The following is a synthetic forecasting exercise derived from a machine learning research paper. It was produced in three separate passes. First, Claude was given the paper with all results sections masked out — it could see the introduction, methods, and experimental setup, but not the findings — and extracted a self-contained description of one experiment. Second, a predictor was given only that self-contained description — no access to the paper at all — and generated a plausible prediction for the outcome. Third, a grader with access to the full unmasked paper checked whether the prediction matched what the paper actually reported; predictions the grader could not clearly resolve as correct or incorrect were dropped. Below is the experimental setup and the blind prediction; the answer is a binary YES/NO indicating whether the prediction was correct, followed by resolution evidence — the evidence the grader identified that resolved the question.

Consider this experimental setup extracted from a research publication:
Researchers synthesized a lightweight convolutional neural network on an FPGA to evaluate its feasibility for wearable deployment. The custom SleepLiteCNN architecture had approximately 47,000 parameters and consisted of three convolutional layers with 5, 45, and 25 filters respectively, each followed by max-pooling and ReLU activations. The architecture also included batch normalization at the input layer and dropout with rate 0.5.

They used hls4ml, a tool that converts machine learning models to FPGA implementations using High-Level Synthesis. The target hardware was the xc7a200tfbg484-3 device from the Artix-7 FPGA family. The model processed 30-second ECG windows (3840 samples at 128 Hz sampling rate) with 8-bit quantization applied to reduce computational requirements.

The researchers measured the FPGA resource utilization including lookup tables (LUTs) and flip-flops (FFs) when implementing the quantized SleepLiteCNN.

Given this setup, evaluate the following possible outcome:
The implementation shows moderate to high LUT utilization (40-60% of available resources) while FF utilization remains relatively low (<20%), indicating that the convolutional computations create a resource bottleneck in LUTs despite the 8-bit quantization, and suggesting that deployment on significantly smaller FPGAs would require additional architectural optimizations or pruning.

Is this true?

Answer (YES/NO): NO